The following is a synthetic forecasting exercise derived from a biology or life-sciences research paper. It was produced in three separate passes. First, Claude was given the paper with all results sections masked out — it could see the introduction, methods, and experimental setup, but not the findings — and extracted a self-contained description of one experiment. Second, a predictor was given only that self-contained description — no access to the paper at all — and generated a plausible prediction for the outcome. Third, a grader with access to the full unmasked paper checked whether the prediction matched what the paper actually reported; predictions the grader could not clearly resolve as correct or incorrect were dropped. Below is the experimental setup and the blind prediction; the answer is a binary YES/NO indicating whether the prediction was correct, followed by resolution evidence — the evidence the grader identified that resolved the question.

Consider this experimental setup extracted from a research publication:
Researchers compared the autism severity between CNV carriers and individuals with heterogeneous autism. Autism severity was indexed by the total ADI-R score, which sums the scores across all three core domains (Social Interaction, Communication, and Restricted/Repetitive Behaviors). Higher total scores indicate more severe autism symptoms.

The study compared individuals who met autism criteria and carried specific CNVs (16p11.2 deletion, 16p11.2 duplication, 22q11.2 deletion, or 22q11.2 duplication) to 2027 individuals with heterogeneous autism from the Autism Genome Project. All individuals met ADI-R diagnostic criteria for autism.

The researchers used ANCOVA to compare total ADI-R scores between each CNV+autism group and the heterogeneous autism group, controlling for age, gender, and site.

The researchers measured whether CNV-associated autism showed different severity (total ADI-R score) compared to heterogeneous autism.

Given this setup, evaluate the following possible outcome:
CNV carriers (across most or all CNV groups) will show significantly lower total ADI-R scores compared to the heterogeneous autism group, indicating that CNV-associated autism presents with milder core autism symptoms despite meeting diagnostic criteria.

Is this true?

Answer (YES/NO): NO